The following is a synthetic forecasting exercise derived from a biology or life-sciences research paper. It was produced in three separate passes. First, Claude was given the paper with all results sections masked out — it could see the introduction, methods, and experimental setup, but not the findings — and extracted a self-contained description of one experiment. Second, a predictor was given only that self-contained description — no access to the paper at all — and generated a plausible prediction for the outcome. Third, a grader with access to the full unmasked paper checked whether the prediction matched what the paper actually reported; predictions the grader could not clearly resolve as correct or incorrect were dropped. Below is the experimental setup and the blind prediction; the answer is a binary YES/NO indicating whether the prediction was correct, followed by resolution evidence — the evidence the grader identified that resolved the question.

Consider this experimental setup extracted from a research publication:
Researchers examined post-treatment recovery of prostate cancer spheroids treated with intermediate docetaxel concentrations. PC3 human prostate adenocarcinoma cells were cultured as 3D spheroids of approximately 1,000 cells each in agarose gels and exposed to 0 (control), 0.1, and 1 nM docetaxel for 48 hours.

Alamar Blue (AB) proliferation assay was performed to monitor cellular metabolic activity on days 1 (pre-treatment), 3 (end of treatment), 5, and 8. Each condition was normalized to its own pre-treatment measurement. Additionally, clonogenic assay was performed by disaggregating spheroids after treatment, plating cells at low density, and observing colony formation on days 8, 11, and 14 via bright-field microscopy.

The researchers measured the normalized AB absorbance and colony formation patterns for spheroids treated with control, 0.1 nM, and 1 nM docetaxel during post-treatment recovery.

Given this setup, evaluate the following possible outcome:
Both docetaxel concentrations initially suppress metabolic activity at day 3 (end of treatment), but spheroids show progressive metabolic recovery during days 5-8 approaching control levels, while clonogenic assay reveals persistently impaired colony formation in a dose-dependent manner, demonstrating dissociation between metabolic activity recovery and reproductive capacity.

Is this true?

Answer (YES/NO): NO